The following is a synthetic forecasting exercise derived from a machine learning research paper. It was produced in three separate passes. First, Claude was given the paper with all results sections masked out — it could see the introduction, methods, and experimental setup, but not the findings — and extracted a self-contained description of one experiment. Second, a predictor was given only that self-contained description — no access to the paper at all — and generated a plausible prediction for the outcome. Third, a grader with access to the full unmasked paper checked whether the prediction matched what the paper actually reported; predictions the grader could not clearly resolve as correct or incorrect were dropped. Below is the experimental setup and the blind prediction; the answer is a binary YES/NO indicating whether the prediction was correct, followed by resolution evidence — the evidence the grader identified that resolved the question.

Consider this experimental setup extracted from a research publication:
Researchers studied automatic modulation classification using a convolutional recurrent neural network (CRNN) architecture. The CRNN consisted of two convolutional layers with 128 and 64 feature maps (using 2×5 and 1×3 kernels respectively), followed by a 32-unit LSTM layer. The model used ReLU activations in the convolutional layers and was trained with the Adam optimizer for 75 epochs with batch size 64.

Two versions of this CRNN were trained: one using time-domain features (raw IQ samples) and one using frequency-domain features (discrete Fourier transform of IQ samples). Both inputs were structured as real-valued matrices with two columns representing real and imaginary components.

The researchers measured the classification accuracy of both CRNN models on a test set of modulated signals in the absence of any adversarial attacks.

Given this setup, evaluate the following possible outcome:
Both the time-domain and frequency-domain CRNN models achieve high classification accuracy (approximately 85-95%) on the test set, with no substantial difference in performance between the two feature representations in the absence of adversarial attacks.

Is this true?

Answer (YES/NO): NO